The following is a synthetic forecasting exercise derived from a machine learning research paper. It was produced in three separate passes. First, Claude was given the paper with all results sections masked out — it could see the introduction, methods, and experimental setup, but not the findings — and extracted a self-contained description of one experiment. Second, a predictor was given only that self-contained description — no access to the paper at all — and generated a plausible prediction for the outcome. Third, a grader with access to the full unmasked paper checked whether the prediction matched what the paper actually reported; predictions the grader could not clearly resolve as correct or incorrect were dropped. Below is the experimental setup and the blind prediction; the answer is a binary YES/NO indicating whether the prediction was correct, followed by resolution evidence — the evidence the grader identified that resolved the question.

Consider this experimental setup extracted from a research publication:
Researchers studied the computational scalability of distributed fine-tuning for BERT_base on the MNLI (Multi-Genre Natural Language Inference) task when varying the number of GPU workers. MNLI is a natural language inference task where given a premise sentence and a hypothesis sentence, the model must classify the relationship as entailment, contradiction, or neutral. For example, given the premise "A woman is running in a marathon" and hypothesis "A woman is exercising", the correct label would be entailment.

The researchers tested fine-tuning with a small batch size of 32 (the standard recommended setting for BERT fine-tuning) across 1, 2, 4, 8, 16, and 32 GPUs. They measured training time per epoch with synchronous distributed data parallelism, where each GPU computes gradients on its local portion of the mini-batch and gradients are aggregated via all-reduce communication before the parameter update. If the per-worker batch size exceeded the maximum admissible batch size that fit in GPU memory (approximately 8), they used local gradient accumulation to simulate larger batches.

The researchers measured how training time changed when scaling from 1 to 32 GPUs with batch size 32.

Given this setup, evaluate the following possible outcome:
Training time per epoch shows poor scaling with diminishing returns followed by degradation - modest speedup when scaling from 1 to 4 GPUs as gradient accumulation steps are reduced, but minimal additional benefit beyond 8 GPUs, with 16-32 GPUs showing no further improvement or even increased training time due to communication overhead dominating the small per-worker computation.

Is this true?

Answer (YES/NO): YES